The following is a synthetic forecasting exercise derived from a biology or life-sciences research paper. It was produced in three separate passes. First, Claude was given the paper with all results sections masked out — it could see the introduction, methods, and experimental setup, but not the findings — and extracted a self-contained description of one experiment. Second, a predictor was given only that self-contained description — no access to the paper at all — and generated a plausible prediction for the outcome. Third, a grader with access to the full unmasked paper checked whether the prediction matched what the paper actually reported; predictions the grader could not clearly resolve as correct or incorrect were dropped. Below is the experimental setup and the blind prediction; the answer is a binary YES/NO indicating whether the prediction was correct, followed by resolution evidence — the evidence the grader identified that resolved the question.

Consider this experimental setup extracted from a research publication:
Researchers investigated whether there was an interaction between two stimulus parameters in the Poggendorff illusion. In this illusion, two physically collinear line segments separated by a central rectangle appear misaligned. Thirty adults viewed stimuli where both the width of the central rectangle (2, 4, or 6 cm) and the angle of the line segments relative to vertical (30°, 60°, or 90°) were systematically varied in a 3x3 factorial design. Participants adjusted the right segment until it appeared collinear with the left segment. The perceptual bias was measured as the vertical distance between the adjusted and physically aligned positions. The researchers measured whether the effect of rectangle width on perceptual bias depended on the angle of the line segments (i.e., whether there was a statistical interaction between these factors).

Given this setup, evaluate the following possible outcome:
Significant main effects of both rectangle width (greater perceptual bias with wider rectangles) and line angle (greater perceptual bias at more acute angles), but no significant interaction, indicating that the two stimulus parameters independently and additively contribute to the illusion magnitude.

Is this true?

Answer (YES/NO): NO